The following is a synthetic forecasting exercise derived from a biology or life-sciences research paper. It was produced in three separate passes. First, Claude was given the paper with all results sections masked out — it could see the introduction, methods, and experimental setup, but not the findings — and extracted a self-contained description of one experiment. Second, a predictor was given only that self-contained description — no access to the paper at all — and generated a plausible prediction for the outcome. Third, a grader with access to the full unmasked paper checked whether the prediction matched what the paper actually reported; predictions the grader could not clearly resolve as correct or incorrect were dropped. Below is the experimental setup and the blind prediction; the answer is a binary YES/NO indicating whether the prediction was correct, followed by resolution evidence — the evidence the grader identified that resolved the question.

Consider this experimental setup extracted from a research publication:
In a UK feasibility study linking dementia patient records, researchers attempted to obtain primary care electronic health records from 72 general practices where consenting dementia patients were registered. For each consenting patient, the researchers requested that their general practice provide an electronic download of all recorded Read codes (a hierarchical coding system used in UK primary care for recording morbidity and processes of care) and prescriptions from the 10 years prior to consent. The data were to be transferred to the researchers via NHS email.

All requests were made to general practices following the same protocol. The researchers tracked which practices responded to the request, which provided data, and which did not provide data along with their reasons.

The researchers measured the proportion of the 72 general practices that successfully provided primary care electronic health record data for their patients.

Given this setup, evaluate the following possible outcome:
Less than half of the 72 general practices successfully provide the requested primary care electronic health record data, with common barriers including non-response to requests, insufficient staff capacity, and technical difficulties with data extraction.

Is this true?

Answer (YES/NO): YES